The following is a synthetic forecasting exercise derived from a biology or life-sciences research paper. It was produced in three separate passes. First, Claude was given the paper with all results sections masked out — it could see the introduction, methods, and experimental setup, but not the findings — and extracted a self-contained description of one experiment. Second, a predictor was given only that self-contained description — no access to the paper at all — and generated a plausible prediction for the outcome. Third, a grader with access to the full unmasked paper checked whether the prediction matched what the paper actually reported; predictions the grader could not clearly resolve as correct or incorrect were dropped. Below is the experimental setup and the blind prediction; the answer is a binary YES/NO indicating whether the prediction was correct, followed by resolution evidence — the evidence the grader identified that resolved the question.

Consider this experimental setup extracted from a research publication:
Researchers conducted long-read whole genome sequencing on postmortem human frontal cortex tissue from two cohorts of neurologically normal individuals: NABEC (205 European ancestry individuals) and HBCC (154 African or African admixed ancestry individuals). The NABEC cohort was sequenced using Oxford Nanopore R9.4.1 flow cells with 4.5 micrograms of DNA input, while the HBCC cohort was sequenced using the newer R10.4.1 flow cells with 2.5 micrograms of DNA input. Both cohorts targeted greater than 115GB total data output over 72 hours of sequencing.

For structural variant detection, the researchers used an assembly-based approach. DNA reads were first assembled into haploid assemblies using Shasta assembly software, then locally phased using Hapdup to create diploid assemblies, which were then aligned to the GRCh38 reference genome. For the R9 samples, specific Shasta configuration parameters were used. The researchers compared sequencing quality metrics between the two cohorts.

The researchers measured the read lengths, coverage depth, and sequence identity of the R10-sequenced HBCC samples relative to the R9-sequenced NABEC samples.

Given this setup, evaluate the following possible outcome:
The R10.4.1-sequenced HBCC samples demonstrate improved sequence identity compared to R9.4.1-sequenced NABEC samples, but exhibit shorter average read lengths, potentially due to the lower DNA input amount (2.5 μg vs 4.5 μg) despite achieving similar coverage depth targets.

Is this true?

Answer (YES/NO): NO